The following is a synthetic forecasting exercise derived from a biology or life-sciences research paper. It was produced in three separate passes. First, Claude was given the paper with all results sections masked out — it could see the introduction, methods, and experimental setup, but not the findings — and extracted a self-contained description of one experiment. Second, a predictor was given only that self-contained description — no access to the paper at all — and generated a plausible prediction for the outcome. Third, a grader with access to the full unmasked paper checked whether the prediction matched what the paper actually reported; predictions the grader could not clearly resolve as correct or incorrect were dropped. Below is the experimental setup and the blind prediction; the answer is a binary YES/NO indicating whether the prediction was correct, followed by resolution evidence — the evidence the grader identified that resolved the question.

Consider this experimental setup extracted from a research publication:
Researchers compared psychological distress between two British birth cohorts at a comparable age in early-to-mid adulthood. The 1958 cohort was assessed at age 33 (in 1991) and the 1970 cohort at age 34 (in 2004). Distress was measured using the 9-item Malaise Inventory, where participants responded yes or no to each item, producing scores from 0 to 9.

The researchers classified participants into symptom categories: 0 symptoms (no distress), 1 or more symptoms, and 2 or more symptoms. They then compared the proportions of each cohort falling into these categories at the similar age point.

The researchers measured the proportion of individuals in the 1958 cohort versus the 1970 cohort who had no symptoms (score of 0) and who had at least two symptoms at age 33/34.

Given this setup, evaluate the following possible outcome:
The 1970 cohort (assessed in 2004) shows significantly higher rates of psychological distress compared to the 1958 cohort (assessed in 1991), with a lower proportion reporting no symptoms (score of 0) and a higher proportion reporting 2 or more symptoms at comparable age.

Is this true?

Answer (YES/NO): YES